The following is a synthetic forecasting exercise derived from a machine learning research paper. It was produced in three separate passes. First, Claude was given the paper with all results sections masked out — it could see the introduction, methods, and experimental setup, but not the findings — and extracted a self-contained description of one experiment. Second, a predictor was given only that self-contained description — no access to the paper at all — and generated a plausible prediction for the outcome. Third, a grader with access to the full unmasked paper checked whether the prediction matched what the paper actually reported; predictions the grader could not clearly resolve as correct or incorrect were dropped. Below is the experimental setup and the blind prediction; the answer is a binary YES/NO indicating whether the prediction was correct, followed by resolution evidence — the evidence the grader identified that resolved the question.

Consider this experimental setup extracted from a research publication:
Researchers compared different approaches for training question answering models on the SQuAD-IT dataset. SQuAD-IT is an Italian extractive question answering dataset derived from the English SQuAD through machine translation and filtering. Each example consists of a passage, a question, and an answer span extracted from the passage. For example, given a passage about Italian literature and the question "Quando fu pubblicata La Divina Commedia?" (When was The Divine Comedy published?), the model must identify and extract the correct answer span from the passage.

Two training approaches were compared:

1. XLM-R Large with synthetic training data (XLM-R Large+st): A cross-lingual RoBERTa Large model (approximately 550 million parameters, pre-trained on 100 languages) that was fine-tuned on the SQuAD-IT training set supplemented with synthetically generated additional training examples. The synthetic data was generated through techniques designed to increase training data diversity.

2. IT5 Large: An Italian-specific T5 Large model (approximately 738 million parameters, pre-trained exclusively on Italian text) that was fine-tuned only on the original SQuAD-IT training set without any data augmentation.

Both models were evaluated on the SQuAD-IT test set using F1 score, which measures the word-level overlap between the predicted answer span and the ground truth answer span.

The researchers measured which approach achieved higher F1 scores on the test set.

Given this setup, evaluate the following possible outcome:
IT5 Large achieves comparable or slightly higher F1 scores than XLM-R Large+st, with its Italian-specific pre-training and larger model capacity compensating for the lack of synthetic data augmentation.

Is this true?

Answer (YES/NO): NO